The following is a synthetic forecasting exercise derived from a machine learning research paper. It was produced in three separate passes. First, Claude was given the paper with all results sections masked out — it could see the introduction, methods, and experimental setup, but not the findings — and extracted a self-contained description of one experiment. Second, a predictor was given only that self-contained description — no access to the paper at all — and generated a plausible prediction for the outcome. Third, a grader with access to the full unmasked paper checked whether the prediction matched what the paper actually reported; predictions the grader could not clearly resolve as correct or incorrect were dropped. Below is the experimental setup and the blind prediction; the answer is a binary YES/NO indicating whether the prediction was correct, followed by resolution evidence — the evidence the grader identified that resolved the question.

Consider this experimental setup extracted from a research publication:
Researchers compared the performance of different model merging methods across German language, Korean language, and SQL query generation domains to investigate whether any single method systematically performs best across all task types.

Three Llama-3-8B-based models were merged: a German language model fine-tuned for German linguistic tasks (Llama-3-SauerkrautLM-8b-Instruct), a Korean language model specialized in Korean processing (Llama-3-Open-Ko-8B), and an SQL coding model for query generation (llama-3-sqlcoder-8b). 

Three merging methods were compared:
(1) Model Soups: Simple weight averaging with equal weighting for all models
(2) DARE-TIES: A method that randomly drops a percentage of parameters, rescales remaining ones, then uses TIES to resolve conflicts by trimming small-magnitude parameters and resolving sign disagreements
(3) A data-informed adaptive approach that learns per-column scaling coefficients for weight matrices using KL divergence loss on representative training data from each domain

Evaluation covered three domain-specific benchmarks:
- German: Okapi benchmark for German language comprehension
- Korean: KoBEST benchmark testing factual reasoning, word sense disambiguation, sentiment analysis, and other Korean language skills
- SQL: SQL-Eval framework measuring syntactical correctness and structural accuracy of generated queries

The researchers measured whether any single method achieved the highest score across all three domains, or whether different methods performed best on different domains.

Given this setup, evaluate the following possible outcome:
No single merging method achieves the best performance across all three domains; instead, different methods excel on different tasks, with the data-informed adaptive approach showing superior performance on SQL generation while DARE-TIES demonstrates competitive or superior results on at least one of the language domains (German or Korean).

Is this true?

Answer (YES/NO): YES